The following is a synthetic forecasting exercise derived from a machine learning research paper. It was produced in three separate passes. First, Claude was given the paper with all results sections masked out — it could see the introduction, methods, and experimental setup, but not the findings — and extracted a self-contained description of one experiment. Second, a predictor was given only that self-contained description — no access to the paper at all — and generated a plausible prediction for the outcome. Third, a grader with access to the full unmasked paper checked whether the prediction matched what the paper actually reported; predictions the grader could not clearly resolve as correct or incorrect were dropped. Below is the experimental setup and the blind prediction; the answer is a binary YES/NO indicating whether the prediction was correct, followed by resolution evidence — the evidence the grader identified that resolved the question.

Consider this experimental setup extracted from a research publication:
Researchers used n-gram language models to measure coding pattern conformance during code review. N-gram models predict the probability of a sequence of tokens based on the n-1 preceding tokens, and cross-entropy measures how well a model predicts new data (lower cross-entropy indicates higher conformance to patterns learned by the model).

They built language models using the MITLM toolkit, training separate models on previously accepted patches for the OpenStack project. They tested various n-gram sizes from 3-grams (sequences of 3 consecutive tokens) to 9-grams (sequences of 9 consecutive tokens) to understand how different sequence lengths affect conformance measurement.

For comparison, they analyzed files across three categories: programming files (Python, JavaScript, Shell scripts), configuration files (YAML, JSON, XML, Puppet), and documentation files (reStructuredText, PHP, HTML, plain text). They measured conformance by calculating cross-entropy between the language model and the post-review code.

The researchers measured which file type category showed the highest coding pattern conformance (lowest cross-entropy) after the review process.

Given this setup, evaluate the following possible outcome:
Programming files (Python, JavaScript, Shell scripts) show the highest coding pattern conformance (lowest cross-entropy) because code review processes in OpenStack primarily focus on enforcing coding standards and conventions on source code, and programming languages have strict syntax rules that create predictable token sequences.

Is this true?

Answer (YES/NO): YES